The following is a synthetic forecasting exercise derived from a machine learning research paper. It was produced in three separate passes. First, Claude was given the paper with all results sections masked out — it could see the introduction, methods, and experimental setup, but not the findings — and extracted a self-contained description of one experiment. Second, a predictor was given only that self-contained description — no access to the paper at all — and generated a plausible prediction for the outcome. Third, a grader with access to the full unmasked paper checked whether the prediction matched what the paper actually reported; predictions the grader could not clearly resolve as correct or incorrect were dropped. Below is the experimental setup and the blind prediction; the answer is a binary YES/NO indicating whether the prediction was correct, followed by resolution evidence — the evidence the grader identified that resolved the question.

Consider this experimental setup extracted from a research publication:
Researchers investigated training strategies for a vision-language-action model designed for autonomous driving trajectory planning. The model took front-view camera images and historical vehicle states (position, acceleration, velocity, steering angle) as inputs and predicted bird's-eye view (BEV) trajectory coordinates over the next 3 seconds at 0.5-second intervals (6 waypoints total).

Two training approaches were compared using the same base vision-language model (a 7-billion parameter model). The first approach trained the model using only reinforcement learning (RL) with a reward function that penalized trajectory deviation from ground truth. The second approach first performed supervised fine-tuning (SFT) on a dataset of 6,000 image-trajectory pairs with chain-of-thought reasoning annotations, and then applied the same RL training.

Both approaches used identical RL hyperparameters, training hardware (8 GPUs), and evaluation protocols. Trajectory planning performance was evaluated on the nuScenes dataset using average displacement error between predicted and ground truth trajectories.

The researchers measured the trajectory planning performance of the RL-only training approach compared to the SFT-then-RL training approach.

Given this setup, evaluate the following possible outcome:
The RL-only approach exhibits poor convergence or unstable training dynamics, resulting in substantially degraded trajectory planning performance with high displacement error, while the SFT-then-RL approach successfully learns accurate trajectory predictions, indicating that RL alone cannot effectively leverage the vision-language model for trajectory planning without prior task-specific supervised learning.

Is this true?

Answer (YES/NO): NO